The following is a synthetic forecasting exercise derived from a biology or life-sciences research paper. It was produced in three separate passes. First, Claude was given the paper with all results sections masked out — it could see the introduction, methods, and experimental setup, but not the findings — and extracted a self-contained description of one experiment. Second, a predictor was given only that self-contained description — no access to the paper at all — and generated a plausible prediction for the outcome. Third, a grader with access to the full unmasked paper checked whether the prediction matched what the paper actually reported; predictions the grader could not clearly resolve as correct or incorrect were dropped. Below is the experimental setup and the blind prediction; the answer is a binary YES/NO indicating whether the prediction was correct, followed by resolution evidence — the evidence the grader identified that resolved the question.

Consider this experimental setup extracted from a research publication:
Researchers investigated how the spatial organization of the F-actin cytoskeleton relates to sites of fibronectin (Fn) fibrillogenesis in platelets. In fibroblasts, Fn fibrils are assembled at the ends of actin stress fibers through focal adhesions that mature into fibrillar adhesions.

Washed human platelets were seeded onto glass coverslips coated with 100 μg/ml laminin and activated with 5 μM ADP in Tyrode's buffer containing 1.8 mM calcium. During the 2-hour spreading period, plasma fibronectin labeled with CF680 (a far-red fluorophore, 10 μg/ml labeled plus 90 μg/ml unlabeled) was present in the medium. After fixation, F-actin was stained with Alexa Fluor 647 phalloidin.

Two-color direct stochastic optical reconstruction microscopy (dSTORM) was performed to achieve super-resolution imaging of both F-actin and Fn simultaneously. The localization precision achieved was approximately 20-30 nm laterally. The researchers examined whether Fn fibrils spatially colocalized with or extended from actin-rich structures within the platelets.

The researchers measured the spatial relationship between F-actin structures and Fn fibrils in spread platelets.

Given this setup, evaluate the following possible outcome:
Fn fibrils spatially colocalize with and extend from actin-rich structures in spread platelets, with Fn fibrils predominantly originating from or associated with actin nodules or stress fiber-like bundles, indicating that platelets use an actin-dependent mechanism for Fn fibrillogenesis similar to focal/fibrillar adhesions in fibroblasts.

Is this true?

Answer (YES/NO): NO